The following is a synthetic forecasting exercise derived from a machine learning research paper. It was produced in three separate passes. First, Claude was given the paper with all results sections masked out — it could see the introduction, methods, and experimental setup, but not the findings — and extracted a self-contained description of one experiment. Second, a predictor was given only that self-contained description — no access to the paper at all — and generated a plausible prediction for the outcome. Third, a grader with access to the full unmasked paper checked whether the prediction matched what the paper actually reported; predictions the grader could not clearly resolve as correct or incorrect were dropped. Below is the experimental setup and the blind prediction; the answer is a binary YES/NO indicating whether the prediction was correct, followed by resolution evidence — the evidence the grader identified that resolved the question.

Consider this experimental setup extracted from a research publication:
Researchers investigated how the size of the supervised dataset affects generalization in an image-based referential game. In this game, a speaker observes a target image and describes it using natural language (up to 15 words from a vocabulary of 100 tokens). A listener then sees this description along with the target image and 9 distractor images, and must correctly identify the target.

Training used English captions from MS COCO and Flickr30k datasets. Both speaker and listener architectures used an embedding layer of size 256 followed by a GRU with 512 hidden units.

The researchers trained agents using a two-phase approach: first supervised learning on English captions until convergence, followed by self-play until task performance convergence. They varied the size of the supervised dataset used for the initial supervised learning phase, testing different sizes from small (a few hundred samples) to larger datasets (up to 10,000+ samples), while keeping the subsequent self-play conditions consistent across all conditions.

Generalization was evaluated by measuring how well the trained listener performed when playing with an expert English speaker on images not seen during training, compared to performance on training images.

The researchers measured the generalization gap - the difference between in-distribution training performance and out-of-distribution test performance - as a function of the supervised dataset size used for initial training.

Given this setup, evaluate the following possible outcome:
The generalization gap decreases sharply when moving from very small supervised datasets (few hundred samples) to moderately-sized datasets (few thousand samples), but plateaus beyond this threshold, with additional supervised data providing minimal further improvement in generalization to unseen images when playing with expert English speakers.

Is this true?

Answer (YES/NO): NO